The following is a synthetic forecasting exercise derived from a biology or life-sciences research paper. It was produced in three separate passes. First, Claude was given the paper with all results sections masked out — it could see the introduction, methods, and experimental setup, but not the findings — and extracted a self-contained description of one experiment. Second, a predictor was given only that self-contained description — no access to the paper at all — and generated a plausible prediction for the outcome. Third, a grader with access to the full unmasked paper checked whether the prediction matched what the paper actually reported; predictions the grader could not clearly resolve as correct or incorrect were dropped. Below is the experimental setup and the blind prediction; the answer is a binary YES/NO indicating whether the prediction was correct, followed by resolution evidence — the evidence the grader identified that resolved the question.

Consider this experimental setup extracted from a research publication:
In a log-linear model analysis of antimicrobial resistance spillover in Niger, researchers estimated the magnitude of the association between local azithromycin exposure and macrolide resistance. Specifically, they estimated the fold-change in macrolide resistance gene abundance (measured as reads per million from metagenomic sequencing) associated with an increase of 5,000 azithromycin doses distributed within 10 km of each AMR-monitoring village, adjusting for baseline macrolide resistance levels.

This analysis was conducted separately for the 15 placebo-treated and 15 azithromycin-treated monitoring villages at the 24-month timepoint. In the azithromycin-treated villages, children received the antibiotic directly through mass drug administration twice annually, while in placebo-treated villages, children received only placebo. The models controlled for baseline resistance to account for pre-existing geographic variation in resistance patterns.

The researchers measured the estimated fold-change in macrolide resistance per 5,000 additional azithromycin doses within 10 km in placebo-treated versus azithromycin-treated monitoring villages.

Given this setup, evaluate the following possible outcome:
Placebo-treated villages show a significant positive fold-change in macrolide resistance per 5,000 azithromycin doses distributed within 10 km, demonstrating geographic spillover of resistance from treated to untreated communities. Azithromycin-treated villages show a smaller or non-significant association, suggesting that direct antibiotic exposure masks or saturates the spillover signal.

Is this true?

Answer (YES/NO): NO